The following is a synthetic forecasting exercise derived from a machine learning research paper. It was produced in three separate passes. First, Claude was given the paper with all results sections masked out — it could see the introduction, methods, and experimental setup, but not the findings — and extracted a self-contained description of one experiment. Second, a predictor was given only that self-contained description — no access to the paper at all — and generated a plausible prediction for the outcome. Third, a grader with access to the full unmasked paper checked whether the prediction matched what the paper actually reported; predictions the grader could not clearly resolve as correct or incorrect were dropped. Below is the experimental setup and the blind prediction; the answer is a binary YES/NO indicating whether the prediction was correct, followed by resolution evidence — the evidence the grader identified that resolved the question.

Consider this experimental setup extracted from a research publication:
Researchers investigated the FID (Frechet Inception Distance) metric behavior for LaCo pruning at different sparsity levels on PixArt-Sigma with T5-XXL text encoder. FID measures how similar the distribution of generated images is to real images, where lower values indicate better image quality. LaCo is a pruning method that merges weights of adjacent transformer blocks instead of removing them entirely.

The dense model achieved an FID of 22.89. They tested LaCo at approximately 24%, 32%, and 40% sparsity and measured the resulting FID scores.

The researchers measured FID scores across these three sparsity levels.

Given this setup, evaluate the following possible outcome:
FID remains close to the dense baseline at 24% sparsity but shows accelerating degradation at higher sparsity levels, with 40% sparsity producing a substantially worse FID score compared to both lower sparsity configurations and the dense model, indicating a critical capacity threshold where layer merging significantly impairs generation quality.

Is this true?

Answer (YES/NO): NO